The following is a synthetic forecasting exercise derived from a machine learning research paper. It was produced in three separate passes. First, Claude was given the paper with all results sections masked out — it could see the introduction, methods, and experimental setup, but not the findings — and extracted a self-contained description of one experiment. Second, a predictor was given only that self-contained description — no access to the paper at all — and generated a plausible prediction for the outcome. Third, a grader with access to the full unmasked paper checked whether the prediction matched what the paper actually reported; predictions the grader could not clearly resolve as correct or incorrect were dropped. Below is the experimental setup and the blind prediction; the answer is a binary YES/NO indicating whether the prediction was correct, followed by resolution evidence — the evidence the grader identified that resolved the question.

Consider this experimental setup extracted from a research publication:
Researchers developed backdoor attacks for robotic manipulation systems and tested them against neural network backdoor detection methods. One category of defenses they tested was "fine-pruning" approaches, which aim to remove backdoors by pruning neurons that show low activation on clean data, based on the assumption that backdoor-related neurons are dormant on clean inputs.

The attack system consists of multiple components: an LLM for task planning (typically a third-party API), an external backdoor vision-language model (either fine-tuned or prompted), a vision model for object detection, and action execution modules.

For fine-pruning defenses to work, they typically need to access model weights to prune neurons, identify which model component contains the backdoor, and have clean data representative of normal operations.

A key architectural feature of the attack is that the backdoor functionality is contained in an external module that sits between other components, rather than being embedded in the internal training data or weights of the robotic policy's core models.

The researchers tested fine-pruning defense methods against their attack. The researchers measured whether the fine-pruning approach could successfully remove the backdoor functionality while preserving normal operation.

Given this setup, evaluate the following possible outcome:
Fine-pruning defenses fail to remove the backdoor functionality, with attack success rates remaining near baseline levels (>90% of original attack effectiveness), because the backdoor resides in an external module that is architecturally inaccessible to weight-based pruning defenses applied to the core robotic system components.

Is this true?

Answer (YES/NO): NO